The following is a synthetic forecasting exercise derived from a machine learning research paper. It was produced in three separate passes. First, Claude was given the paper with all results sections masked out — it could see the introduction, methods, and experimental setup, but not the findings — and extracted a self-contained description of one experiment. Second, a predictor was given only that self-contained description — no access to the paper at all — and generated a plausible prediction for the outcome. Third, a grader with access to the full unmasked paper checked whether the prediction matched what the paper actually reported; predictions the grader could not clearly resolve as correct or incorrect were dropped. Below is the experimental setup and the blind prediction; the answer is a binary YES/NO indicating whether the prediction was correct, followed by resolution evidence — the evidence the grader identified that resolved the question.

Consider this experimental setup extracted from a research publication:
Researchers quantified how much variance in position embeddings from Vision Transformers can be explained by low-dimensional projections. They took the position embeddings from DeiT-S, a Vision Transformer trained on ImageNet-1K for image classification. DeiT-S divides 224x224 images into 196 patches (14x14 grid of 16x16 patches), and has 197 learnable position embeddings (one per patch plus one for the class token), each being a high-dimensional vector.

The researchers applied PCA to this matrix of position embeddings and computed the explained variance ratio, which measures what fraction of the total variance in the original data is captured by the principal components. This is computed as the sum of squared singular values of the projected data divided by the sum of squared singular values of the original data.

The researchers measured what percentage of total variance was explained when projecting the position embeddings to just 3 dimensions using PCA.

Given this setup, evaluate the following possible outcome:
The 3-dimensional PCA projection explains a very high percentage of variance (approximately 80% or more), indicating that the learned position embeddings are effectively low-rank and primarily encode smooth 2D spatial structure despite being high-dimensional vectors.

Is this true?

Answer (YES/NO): NO